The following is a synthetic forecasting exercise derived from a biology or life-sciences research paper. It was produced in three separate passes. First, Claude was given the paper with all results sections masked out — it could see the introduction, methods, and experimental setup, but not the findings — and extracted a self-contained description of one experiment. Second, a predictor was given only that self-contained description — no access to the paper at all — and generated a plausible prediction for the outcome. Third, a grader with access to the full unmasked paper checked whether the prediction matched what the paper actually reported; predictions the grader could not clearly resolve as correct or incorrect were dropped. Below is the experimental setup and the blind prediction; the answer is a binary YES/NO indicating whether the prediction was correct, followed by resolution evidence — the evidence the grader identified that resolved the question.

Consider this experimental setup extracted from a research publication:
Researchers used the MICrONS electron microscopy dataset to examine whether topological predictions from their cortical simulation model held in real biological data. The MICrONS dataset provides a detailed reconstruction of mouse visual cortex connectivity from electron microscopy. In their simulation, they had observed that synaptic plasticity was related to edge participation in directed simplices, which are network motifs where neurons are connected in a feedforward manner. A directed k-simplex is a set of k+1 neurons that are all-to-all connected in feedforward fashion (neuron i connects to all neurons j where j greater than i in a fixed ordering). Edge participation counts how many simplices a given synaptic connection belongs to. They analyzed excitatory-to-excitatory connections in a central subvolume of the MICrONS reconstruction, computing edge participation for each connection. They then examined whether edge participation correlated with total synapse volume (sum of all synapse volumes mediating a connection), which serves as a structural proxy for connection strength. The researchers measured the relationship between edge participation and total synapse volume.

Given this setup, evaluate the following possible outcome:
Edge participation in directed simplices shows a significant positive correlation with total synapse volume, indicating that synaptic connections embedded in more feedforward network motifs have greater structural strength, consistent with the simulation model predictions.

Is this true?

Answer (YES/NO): YES